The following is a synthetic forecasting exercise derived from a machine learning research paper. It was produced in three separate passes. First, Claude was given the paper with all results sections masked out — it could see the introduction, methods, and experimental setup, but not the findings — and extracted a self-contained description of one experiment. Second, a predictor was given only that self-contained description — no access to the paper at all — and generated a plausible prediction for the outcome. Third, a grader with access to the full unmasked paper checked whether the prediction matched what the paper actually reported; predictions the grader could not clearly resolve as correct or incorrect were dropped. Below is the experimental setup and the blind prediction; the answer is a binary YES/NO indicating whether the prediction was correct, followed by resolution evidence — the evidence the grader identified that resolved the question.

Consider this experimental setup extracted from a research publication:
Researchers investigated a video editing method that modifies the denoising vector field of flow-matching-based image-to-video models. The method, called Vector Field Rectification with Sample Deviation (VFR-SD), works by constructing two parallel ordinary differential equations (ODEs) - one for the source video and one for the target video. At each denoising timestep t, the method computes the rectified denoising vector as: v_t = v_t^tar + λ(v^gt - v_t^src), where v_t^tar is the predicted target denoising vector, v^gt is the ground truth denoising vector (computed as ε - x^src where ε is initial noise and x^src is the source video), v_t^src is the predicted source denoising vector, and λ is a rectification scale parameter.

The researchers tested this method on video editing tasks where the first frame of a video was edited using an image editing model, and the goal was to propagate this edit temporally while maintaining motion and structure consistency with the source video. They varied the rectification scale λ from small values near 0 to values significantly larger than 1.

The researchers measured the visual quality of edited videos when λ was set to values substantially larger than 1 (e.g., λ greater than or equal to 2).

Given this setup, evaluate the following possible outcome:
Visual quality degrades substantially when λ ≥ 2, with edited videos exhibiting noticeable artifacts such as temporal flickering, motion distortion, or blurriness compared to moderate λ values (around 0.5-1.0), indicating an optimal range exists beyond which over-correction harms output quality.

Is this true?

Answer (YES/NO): NO